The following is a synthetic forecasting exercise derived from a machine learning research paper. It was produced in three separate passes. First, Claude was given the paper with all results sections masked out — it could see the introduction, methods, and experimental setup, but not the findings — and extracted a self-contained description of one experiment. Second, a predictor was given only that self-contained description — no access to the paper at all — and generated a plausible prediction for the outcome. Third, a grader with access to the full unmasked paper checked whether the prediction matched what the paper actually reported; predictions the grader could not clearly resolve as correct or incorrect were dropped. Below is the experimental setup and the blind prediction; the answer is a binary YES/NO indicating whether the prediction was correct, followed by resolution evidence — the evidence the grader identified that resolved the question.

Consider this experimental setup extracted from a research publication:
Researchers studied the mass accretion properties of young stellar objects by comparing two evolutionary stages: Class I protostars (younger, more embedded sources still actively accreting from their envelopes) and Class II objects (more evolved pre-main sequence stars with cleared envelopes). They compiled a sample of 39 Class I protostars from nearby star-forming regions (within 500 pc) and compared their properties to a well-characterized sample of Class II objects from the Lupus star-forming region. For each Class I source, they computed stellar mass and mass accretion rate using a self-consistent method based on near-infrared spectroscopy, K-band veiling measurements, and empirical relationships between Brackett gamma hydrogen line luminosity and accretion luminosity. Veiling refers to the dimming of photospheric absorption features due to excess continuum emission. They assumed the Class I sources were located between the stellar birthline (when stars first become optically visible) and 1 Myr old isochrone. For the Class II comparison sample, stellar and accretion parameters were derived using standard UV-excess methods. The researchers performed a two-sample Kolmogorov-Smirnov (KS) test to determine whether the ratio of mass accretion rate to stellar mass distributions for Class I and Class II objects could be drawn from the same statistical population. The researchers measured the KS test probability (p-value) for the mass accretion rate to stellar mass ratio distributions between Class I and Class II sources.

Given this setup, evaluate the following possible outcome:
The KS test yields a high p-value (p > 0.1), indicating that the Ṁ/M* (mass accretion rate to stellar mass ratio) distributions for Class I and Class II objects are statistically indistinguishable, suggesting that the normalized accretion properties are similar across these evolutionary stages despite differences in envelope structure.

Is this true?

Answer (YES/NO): NO